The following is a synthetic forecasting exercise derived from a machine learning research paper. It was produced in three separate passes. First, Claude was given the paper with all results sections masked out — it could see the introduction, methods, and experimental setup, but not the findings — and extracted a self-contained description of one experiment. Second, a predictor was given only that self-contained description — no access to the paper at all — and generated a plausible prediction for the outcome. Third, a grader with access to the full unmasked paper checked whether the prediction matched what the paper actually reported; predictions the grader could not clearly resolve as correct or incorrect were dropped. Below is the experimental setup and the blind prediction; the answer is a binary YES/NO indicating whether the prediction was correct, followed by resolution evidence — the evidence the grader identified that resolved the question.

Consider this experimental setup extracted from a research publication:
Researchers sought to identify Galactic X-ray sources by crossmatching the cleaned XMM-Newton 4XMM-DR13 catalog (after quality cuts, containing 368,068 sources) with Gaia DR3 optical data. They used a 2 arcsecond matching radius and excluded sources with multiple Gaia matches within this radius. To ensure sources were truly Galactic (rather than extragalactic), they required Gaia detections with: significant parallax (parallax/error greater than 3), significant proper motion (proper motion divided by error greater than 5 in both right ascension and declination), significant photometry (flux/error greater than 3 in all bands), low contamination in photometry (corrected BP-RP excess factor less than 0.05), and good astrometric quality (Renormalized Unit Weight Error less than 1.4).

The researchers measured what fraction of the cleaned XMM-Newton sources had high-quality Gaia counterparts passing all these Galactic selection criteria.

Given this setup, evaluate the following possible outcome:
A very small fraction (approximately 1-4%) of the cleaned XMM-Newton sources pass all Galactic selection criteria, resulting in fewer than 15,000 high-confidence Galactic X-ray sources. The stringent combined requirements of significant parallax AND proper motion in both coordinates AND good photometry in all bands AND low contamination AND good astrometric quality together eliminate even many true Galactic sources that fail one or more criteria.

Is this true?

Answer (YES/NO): NO